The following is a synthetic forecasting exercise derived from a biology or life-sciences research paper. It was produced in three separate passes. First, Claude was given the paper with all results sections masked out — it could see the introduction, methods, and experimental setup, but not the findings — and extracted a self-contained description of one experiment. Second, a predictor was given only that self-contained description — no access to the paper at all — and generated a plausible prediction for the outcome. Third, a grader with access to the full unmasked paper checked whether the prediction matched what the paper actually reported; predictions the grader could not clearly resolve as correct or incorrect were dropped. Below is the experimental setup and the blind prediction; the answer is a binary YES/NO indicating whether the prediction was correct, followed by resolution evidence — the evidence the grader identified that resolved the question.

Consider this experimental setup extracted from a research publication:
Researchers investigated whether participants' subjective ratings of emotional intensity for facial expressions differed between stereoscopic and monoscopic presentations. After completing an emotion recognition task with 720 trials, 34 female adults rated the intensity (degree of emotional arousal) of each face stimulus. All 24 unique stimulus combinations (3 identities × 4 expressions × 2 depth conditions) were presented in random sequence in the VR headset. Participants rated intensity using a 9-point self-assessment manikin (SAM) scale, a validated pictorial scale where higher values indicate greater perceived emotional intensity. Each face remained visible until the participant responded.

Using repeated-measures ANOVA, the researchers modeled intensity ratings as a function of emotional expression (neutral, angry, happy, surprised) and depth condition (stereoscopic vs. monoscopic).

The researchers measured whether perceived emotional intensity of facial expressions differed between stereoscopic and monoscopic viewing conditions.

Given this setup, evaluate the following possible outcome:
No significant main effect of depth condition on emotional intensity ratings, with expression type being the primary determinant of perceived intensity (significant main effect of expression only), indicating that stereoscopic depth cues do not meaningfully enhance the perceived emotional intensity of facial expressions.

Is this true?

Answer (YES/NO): YES